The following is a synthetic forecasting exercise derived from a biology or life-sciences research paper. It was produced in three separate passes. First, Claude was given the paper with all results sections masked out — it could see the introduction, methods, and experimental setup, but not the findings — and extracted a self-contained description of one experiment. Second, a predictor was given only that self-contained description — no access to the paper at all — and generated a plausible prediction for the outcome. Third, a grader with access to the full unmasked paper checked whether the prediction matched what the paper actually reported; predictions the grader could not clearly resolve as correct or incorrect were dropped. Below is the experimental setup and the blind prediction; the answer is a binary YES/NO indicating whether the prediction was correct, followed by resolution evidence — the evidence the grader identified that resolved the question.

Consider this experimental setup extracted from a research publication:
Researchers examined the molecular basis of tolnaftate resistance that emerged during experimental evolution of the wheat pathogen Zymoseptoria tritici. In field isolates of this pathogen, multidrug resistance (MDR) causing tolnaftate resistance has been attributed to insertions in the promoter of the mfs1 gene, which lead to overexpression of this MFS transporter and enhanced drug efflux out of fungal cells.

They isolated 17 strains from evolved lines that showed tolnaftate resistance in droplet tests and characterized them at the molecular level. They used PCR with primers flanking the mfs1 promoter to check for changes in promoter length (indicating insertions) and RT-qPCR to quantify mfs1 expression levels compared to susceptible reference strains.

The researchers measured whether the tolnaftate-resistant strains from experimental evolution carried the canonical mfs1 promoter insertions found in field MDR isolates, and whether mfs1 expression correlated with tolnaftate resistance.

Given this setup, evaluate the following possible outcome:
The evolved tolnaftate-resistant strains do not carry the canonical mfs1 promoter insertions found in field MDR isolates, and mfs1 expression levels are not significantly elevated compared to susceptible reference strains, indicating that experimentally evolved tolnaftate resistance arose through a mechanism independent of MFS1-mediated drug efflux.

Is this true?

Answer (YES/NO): NO